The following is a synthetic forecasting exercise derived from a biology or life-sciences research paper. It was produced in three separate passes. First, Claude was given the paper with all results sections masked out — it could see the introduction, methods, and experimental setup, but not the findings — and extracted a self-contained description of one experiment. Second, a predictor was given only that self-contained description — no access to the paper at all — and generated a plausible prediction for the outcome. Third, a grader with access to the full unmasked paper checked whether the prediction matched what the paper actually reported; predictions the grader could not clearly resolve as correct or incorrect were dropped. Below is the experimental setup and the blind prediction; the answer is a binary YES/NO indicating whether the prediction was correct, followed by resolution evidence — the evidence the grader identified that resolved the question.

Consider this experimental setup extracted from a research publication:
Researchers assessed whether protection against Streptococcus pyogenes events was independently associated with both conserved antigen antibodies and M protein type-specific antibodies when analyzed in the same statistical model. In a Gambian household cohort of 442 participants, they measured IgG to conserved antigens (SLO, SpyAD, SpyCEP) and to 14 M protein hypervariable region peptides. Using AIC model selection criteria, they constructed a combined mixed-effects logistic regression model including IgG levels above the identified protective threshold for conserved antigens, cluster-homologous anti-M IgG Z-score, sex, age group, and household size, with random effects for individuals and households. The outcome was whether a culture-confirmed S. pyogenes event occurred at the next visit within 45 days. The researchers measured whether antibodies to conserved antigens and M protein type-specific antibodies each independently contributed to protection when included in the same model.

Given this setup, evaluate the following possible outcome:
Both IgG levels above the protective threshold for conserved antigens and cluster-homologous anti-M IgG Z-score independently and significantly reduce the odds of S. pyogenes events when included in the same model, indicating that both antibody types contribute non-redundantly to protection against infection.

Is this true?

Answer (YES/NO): NO